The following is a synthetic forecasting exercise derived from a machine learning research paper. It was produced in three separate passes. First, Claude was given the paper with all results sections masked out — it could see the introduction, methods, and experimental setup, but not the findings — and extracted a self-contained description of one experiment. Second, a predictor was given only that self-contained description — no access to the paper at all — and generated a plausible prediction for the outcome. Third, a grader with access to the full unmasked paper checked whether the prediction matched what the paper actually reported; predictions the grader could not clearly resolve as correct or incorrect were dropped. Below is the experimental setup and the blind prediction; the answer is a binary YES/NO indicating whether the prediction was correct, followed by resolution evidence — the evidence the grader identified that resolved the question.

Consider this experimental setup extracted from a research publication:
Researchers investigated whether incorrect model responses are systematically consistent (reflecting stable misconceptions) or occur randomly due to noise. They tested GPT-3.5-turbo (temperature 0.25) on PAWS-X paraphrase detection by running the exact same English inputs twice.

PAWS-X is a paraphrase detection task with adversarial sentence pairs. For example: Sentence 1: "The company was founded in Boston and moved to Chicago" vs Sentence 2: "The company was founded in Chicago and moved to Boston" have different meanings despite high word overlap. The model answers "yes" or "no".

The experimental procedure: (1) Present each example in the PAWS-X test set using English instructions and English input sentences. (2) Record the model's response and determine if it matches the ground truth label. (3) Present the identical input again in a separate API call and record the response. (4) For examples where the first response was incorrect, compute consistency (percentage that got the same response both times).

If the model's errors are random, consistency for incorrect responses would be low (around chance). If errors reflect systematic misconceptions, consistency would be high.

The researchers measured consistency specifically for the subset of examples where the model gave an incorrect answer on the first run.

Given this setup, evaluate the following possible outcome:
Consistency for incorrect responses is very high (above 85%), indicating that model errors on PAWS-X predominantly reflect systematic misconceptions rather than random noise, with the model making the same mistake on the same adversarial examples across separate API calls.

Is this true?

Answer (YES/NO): YES